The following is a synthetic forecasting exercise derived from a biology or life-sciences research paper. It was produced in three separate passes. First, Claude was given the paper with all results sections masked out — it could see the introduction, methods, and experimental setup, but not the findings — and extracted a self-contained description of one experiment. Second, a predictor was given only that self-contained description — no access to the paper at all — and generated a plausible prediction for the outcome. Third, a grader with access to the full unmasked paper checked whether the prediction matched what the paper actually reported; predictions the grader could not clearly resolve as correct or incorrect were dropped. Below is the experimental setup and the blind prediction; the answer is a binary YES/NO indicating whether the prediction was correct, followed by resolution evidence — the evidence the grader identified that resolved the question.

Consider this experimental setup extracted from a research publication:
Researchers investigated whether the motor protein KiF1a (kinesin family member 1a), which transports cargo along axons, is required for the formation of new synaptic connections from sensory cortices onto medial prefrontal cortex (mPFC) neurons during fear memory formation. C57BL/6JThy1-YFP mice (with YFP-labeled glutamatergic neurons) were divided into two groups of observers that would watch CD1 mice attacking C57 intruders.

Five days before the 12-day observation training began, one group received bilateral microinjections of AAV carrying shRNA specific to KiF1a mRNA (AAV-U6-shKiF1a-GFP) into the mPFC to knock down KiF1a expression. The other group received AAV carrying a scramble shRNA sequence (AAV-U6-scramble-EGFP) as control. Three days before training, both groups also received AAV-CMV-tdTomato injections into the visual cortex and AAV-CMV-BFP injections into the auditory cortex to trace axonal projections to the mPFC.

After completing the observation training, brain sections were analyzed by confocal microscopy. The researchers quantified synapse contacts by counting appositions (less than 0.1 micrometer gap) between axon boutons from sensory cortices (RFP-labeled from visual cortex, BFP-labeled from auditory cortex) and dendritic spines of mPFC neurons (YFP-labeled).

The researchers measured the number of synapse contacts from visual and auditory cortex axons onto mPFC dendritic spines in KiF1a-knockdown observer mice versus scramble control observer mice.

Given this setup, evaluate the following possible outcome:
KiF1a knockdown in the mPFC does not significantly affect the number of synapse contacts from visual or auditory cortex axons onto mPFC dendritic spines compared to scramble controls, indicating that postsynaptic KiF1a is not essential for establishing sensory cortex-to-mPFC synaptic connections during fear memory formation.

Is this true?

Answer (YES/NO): NO